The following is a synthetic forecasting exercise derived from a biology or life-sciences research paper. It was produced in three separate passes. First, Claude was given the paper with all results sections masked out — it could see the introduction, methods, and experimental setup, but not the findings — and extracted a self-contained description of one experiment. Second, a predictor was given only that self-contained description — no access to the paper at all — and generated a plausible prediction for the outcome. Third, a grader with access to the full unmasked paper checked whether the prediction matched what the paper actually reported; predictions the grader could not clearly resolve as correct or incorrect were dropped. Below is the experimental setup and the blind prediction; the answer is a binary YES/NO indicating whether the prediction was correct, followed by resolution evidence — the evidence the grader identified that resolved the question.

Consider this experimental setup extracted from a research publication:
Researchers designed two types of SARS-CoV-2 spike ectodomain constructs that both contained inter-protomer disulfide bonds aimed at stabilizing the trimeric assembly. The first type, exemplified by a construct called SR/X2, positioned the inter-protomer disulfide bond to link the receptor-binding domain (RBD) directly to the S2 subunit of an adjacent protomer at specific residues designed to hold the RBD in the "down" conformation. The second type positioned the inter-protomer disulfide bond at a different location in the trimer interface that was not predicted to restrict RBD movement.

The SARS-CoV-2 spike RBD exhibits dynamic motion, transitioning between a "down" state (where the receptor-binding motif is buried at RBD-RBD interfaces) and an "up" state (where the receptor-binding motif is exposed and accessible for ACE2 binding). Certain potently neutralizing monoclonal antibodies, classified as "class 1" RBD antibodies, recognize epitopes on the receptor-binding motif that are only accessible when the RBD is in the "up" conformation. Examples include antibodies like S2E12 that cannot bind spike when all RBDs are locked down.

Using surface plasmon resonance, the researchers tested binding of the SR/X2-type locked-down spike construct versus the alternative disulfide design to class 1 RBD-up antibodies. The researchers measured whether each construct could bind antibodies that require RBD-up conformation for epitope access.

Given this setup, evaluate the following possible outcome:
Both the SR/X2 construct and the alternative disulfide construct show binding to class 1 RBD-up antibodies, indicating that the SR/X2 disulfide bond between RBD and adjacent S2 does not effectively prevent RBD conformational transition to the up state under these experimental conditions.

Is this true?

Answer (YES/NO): NO